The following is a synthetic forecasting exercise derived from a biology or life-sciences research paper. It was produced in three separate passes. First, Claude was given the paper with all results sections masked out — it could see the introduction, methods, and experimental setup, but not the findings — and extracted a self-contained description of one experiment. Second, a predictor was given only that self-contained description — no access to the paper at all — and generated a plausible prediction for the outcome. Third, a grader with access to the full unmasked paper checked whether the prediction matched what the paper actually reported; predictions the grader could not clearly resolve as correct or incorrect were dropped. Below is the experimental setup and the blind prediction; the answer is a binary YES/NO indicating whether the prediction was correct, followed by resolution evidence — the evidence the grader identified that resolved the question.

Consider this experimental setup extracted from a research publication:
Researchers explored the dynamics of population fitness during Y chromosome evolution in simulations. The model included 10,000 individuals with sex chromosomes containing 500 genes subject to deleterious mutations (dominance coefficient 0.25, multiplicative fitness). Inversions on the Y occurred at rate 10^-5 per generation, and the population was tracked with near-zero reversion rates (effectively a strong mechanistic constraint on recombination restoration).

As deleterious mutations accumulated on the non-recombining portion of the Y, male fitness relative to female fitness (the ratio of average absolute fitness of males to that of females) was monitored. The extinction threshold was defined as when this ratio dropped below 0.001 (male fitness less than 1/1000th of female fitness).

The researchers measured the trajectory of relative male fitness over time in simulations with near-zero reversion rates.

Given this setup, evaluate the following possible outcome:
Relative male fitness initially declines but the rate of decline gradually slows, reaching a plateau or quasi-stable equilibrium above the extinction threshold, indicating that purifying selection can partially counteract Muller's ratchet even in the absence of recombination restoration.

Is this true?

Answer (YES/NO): NO